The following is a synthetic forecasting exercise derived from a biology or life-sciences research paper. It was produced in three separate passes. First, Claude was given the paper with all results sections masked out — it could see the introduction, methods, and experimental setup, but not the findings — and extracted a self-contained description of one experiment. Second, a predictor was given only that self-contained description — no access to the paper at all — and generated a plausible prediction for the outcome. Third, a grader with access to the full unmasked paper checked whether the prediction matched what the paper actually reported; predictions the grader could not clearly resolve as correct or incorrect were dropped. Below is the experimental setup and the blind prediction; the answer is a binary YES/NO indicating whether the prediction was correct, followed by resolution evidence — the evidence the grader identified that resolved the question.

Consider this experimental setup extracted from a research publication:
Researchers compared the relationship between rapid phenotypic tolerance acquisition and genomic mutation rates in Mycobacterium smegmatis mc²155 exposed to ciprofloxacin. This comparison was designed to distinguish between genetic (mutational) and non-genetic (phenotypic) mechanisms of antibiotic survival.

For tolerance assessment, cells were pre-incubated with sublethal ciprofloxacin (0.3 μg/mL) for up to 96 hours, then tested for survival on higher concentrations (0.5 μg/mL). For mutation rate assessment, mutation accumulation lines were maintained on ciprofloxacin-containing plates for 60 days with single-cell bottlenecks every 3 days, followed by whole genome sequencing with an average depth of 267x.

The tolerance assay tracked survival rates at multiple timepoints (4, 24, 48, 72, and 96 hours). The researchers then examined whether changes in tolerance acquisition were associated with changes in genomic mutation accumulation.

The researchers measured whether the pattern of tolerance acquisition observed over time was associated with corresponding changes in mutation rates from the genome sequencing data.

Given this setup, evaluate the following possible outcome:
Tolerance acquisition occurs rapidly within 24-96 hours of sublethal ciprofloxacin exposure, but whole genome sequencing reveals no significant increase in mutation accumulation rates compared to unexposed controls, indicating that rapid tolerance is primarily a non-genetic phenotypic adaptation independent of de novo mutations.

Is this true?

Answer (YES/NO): YES